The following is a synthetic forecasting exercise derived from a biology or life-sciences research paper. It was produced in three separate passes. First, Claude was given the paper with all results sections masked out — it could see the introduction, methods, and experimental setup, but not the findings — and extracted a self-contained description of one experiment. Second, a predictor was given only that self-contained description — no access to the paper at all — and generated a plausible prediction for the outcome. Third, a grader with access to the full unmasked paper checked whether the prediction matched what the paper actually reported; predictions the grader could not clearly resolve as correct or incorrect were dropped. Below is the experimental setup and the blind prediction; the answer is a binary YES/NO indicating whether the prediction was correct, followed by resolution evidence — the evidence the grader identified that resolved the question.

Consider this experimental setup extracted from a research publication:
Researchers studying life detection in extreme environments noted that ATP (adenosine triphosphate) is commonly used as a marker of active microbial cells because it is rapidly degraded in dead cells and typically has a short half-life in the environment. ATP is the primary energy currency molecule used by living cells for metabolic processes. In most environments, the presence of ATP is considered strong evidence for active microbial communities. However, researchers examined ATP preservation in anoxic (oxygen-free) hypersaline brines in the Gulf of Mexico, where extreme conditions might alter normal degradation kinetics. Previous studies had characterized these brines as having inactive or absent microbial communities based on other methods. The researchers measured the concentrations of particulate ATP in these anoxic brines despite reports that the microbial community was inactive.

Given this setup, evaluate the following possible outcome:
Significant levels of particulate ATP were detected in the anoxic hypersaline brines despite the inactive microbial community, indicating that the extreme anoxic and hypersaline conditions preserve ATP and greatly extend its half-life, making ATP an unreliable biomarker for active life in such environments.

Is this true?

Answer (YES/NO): YES